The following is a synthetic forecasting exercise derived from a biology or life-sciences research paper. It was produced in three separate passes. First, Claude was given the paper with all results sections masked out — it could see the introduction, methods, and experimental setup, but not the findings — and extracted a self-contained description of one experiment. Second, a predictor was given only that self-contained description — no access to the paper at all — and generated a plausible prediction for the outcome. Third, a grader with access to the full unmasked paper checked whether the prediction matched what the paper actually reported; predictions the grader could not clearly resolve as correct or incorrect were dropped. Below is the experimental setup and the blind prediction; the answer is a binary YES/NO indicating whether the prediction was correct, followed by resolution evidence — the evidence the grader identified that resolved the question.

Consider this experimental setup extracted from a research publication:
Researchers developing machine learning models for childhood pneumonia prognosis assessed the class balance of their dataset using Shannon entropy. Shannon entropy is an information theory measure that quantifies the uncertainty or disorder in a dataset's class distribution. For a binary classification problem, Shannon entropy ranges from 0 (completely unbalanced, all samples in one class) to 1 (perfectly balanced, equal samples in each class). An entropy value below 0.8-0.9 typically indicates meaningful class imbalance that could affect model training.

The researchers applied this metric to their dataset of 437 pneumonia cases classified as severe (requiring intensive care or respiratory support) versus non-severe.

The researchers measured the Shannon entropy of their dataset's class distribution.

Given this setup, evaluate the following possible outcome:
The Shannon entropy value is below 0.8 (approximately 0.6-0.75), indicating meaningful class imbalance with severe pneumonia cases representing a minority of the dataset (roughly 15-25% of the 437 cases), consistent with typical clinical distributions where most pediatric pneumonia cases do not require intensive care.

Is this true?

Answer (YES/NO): YES